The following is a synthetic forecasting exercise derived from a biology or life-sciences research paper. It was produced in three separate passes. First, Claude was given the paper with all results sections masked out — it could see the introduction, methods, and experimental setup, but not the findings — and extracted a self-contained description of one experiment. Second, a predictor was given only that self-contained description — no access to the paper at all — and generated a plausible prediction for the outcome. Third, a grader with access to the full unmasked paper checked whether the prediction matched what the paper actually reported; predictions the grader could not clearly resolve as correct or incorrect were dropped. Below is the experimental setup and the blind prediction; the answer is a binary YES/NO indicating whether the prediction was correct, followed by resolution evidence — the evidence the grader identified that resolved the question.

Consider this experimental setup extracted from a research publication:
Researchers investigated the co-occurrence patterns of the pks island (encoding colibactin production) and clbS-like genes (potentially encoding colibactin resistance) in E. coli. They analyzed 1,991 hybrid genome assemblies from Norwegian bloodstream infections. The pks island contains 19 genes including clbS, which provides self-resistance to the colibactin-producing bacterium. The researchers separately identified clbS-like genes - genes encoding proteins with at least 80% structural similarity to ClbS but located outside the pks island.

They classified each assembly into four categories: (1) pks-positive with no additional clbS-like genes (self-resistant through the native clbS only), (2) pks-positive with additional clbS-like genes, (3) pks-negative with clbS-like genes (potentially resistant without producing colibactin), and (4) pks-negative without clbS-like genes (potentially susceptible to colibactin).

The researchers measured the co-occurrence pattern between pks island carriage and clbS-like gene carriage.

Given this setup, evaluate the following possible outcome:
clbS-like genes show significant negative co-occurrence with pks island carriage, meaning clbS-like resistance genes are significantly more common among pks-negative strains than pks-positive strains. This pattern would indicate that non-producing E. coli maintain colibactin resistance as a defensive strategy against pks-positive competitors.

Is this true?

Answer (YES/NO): YES